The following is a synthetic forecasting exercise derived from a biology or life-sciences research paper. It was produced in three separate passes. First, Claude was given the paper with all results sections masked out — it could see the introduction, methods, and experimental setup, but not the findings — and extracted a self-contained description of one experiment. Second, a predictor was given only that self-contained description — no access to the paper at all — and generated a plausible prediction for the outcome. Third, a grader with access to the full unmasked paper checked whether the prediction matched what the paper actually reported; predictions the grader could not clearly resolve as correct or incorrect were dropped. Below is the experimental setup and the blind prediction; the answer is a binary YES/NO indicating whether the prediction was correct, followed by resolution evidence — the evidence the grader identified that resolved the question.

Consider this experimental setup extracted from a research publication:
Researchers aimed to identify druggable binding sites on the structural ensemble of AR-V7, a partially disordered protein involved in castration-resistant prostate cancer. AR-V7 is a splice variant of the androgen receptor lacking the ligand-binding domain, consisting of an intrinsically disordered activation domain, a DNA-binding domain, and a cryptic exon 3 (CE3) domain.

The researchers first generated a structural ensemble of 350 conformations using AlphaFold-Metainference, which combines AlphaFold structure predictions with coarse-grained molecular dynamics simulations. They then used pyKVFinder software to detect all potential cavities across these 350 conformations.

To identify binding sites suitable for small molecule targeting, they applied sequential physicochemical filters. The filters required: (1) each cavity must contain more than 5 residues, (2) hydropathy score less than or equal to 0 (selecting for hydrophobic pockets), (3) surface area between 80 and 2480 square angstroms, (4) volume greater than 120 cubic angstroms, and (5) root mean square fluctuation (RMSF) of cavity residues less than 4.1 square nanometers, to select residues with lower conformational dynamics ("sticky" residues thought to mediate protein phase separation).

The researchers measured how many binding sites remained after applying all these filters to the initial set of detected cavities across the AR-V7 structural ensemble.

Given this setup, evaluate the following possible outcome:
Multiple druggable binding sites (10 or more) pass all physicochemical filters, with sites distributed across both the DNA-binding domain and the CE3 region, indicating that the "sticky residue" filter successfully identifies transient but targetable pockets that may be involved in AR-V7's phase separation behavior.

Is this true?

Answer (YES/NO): NO